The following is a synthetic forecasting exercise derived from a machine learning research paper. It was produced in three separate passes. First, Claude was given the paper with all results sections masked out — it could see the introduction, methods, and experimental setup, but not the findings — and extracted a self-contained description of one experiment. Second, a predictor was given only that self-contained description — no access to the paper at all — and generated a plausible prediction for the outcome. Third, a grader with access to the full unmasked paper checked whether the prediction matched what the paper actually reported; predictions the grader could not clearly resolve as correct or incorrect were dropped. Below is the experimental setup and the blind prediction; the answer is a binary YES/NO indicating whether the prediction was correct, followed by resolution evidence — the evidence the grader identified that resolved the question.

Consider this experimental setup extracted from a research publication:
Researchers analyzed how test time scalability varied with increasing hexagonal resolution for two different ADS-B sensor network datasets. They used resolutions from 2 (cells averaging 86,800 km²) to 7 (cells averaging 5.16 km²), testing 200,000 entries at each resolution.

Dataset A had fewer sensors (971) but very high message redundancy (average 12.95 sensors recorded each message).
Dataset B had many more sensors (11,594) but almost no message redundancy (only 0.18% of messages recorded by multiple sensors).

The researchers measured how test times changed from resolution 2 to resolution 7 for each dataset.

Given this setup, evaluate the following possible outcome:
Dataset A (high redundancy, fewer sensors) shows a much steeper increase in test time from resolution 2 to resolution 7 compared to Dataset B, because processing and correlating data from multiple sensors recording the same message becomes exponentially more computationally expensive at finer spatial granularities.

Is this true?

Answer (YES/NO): NO